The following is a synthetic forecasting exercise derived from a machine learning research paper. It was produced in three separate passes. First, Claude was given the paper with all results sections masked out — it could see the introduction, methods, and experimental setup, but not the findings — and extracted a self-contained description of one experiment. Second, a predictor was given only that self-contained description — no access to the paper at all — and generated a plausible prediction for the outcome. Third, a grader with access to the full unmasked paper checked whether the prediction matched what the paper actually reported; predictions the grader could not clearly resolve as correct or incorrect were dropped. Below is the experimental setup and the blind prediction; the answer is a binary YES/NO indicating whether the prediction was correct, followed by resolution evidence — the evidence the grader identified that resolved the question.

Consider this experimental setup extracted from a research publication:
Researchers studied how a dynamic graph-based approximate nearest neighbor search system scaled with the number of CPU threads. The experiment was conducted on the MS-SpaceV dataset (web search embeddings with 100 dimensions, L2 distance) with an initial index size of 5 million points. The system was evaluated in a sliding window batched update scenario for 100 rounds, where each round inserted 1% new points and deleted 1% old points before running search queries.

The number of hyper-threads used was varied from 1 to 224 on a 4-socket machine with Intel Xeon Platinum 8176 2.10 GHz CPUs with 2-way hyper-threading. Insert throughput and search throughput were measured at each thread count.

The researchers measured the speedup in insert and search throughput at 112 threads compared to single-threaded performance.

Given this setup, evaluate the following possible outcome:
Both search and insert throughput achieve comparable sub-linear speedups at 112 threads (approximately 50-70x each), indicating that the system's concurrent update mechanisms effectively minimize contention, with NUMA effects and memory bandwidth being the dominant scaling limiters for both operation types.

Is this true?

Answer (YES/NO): NO